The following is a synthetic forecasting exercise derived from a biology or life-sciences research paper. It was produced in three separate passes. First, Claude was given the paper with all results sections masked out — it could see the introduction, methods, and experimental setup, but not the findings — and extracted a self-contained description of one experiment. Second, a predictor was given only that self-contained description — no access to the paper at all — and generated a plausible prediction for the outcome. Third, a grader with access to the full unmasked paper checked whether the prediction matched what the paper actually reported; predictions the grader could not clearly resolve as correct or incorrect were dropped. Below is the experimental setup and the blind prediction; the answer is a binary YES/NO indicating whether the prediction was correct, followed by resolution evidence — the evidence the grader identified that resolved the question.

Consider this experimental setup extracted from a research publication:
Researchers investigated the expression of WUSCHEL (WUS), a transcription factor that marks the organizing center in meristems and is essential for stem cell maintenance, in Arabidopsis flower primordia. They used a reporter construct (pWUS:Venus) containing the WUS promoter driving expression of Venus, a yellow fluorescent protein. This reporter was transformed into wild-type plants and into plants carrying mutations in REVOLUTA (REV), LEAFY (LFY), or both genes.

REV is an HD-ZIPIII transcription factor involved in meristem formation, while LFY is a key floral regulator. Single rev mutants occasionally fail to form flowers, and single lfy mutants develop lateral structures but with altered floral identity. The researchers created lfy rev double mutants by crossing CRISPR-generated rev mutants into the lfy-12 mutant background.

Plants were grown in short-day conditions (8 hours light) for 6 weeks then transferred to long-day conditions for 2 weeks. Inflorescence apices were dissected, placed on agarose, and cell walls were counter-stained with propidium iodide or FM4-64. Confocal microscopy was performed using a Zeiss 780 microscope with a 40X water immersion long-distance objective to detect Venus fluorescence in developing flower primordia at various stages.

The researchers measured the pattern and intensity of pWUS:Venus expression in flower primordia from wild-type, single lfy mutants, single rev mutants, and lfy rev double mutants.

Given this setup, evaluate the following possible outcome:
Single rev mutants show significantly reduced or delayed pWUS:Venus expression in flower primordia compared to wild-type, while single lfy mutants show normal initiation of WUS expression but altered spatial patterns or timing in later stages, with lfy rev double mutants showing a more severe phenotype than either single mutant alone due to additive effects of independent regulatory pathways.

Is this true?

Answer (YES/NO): NO